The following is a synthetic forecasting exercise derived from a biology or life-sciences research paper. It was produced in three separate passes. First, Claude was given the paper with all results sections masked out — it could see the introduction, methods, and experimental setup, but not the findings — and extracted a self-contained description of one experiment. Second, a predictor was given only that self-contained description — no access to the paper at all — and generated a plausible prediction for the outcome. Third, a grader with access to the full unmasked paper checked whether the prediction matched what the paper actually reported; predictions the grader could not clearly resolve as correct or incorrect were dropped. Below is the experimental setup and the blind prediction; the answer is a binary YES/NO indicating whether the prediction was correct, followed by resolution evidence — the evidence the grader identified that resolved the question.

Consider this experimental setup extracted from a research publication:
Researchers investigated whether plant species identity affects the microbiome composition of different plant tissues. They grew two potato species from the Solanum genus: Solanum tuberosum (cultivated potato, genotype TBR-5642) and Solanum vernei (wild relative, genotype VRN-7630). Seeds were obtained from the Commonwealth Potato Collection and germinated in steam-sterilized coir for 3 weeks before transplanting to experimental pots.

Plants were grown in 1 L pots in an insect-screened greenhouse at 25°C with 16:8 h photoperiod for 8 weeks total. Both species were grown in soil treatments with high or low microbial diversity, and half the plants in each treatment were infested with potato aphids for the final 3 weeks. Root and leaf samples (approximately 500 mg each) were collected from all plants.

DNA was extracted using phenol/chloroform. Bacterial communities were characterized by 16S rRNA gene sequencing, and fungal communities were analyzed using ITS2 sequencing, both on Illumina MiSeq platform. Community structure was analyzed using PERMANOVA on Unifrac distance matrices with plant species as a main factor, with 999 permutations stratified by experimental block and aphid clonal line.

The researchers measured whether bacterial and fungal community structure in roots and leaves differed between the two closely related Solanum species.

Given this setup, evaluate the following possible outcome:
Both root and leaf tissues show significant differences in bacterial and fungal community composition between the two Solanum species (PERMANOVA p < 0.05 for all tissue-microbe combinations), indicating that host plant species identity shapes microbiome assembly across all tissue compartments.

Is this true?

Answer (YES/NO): YES